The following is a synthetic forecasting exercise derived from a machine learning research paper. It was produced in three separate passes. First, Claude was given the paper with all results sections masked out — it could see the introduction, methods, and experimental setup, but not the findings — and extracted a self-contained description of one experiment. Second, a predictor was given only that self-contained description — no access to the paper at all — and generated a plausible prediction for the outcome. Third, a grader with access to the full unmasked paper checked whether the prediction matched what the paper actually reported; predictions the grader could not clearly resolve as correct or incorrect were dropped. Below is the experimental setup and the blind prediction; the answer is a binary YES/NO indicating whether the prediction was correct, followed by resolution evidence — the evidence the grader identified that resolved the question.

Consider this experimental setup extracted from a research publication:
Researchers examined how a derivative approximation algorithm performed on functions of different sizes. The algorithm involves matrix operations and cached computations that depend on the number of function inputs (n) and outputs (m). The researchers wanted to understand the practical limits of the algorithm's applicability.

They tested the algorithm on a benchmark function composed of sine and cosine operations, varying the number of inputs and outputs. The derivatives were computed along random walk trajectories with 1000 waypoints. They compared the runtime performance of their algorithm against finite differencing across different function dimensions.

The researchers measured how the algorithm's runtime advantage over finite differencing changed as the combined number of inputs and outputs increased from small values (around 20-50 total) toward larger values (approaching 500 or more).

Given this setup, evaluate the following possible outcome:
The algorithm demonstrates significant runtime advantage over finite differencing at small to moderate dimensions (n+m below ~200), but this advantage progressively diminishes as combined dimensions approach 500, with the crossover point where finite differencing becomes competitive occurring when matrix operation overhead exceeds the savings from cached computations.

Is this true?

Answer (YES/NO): NO